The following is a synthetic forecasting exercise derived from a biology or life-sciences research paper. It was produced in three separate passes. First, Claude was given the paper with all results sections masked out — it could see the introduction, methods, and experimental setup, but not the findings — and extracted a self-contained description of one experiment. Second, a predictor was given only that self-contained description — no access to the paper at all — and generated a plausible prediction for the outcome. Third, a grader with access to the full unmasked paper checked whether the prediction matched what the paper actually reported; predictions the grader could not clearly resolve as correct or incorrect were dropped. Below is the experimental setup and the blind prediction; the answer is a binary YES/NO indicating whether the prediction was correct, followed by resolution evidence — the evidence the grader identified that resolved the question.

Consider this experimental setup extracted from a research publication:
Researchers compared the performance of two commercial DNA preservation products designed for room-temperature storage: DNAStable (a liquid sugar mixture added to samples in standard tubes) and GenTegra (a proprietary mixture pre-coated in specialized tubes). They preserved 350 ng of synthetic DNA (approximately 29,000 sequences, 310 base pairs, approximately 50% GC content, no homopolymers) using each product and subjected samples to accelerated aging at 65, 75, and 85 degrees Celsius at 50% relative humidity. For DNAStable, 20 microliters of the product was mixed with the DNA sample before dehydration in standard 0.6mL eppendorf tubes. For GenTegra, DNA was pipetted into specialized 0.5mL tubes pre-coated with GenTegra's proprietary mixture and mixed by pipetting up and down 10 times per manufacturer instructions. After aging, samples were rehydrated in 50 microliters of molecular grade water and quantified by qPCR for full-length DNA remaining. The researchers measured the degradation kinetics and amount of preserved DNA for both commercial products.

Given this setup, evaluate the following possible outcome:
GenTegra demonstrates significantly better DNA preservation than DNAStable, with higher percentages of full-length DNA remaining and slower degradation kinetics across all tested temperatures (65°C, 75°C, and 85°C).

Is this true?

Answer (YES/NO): YES